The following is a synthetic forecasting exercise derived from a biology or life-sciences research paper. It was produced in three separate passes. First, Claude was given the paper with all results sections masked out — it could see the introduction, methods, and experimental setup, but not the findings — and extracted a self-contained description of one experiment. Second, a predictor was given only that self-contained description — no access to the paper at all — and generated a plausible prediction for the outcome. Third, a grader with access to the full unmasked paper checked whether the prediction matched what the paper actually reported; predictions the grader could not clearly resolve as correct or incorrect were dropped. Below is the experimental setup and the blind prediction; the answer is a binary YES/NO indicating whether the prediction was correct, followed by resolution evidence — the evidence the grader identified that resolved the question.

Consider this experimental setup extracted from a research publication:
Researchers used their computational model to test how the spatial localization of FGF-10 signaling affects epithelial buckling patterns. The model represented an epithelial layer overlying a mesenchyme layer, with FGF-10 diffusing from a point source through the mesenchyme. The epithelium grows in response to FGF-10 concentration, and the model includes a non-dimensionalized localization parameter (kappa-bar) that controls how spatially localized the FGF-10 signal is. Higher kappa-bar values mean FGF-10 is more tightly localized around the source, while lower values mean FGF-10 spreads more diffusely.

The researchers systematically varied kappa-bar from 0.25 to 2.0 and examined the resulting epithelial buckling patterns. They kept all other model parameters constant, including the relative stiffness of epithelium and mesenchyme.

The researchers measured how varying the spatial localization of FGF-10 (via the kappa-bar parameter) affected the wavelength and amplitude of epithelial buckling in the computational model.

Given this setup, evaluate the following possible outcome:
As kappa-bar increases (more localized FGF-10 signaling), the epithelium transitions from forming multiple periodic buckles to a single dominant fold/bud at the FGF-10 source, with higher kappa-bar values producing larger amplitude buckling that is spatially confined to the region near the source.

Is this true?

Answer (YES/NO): NO